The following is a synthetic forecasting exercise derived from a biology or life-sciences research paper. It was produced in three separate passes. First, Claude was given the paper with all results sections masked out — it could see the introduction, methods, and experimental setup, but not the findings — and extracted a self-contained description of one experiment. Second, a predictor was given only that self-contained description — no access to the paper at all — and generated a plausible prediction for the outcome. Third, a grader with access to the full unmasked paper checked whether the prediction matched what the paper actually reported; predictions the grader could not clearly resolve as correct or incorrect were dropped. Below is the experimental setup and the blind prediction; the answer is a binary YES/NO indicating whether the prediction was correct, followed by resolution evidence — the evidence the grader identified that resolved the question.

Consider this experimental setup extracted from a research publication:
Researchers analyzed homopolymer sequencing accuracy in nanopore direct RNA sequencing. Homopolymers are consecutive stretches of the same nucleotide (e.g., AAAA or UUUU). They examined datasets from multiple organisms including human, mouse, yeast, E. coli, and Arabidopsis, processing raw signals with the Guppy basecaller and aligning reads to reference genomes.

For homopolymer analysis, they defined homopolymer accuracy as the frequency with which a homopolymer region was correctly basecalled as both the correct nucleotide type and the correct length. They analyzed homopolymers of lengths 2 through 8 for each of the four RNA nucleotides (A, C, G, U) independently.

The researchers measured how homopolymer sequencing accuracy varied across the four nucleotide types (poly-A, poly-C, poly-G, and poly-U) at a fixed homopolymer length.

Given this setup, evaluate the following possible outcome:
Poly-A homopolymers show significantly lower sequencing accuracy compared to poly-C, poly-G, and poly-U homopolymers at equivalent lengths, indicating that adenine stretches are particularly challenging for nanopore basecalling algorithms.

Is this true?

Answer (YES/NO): NO